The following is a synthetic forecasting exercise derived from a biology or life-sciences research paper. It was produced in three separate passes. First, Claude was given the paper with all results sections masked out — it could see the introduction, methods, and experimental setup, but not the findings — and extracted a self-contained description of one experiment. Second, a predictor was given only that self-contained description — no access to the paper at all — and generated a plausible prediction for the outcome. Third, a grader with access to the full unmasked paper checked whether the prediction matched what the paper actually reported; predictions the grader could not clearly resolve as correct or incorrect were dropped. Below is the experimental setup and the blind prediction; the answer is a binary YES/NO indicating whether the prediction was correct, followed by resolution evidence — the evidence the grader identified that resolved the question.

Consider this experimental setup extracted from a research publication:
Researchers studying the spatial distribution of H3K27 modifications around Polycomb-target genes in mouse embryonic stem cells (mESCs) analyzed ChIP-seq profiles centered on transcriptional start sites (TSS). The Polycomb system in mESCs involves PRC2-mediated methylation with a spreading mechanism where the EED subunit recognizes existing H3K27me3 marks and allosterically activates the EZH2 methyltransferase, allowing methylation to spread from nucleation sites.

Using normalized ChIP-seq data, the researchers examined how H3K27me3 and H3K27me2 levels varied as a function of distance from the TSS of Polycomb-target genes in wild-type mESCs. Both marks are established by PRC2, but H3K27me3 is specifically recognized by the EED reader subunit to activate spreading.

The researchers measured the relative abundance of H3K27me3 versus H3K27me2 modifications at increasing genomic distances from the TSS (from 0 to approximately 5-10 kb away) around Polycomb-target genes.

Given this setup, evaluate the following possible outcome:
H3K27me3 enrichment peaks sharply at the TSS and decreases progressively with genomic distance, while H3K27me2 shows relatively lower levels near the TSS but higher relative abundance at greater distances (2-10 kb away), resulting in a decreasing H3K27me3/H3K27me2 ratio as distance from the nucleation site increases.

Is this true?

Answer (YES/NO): YES